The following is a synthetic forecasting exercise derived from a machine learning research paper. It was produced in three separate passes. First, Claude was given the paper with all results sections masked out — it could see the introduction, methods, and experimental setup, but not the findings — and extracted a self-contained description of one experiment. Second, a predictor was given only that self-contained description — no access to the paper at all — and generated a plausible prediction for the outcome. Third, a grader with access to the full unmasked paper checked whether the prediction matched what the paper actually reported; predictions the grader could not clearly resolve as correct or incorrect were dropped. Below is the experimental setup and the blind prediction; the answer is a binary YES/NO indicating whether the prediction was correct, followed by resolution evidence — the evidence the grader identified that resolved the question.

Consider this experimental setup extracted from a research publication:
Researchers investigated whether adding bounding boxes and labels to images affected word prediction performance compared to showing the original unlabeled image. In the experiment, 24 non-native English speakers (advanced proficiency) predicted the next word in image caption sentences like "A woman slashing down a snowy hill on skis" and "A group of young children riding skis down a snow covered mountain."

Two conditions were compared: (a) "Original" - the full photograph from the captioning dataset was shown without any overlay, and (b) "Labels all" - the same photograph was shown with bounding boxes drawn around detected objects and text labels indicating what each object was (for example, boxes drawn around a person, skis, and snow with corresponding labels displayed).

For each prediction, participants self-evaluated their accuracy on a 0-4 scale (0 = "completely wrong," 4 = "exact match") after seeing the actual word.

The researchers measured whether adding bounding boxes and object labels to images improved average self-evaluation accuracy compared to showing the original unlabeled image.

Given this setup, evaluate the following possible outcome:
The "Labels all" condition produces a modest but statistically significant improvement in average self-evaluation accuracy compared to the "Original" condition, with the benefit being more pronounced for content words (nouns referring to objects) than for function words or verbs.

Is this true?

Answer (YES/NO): NO